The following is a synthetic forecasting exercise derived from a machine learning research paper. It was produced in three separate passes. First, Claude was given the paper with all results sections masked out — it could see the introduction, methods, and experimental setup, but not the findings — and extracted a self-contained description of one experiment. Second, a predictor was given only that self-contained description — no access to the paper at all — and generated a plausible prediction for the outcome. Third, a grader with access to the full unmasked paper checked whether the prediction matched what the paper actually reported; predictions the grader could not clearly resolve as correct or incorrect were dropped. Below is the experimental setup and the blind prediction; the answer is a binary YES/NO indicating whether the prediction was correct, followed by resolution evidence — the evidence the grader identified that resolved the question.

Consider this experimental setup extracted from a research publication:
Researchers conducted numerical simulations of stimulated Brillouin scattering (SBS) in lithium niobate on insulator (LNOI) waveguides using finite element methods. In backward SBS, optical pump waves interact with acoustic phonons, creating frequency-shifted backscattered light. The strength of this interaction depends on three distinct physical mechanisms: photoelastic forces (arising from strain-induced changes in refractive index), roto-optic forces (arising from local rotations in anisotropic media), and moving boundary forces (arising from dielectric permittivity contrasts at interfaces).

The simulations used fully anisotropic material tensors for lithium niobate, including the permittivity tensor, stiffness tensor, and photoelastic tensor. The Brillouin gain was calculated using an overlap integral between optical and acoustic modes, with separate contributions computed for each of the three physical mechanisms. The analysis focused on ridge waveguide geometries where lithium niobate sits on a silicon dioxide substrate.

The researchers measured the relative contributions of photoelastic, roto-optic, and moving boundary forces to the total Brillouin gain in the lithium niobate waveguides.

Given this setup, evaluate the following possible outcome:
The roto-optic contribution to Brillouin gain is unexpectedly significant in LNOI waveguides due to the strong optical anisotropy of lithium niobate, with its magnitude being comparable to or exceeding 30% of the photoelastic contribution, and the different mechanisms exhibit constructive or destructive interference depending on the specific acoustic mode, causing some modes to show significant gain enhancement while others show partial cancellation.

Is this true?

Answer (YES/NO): NO